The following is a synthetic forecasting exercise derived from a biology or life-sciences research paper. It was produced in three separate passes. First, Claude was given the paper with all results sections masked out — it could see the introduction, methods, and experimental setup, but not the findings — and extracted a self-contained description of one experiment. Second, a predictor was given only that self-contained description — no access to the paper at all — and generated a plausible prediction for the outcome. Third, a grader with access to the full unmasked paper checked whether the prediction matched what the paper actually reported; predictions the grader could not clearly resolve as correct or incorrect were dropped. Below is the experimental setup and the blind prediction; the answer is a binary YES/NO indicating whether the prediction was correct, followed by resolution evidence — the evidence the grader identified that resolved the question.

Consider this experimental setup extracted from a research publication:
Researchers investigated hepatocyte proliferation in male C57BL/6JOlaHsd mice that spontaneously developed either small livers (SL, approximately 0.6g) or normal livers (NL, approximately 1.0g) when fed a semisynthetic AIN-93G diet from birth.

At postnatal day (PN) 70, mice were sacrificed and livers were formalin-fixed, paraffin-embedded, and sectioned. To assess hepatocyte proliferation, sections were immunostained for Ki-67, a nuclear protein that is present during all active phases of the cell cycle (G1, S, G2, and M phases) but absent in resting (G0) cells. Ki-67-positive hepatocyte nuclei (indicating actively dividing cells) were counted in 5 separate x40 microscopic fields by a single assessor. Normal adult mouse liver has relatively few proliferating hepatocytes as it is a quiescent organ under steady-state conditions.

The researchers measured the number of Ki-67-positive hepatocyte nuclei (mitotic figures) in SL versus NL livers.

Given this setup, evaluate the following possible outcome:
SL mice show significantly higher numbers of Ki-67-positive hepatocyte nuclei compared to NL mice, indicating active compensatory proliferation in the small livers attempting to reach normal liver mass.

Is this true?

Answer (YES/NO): YES